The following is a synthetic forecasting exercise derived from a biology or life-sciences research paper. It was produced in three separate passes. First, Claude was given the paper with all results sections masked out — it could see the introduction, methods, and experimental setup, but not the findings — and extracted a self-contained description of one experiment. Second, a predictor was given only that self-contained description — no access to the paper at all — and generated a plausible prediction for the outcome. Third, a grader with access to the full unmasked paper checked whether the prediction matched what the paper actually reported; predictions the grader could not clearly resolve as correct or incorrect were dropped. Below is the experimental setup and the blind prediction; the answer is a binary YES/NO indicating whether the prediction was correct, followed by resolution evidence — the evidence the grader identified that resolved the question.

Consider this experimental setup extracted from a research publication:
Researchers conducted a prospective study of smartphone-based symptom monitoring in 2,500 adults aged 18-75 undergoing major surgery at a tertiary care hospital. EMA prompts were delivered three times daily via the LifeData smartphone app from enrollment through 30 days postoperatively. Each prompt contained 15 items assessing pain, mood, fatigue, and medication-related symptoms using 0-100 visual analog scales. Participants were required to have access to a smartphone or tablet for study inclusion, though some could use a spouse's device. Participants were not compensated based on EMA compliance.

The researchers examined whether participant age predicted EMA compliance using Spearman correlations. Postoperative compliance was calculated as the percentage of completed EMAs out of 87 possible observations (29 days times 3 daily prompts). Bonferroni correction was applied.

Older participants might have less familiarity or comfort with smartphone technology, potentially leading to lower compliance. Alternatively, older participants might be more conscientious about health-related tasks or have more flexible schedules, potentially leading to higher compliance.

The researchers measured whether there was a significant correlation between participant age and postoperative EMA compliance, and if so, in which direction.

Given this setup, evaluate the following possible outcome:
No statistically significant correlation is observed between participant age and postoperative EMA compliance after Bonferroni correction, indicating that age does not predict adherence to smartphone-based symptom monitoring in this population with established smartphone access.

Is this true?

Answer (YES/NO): NO